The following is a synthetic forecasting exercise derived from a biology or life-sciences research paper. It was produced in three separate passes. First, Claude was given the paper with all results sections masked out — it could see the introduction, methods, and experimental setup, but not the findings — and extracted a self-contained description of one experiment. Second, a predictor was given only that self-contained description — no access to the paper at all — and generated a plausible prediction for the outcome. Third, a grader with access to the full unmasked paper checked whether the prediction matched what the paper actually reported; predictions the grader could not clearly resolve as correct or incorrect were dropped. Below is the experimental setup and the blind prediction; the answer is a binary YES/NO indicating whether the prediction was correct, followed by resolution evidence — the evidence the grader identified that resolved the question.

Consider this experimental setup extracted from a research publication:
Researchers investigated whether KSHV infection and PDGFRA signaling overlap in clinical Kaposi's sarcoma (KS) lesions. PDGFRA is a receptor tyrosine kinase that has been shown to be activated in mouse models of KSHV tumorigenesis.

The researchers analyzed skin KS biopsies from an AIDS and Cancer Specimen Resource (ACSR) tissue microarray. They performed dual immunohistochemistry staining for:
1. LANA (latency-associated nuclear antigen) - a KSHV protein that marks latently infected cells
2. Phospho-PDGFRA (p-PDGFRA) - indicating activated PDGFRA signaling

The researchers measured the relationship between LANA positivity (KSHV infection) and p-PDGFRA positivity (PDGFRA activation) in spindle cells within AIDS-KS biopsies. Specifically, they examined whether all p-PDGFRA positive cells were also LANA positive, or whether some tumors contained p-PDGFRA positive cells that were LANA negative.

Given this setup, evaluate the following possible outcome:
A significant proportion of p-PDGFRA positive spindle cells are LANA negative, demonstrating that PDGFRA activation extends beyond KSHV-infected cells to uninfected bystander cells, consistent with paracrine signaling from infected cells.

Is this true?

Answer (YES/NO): NO